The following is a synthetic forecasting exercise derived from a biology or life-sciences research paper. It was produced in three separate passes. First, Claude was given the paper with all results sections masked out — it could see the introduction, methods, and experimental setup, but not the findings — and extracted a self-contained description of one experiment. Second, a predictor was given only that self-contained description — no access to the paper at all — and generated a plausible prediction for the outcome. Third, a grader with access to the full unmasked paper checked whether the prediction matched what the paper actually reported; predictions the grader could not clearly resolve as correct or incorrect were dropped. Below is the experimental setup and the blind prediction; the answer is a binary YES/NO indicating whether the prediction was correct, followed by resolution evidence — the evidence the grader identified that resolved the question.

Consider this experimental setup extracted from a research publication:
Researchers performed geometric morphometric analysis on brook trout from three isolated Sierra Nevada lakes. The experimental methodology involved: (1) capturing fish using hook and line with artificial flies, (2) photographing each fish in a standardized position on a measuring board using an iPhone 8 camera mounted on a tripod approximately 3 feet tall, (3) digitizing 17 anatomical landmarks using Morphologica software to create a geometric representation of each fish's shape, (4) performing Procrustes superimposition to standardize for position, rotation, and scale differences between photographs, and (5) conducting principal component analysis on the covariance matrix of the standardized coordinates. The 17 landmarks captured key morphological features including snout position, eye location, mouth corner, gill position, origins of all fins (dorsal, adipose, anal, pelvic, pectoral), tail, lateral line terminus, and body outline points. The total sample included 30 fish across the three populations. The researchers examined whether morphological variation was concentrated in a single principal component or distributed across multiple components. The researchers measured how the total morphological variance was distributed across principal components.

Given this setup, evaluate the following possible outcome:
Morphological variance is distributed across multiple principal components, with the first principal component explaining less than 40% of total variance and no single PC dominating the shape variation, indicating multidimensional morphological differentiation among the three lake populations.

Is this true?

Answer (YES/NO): NO